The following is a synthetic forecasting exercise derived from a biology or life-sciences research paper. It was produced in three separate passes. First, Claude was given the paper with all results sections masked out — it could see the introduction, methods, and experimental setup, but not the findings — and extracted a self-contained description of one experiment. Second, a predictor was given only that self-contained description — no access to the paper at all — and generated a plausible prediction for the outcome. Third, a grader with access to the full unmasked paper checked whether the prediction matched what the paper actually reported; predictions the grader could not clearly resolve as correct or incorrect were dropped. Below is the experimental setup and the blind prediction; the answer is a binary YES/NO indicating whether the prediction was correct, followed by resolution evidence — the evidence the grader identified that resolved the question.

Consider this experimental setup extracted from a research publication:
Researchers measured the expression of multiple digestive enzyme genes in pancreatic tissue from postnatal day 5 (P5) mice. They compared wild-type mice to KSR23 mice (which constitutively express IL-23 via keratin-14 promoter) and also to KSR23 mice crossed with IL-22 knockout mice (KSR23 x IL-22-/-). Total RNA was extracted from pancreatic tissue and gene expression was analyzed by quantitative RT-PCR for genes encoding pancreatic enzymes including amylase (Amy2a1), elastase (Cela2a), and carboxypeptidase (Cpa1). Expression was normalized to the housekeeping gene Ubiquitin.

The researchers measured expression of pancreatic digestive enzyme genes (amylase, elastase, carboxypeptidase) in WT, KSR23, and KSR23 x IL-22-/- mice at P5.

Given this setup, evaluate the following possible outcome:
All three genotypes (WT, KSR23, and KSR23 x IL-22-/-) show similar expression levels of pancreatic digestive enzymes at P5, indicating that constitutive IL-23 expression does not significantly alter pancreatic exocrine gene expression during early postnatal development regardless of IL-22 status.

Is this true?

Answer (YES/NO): NO